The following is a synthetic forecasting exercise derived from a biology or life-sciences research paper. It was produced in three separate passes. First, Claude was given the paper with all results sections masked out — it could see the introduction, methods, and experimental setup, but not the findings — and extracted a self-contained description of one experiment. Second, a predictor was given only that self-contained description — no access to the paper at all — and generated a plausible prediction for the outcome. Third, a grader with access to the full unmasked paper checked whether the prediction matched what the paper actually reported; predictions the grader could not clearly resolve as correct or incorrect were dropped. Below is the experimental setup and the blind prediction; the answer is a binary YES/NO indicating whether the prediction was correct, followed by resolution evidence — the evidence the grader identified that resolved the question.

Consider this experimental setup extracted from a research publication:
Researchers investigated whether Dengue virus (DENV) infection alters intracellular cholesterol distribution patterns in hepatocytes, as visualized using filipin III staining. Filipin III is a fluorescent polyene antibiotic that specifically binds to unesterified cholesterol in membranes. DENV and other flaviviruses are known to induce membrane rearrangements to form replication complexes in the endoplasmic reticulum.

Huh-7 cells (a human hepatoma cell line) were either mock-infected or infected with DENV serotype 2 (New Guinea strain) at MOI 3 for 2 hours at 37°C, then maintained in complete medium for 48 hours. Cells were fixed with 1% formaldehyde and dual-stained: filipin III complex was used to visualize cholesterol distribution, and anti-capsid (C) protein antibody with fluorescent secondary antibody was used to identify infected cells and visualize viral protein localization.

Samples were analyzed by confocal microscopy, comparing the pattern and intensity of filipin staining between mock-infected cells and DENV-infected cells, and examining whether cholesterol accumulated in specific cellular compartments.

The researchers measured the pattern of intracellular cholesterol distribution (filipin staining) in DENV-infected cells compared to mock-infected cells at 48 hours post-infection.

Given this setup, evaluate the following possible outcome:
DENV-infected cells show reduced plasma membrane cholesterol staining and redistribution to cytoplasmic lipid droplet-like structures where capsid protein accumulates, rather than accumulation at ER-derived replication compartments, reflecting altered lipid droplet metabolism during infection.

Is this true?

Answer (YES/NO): NO